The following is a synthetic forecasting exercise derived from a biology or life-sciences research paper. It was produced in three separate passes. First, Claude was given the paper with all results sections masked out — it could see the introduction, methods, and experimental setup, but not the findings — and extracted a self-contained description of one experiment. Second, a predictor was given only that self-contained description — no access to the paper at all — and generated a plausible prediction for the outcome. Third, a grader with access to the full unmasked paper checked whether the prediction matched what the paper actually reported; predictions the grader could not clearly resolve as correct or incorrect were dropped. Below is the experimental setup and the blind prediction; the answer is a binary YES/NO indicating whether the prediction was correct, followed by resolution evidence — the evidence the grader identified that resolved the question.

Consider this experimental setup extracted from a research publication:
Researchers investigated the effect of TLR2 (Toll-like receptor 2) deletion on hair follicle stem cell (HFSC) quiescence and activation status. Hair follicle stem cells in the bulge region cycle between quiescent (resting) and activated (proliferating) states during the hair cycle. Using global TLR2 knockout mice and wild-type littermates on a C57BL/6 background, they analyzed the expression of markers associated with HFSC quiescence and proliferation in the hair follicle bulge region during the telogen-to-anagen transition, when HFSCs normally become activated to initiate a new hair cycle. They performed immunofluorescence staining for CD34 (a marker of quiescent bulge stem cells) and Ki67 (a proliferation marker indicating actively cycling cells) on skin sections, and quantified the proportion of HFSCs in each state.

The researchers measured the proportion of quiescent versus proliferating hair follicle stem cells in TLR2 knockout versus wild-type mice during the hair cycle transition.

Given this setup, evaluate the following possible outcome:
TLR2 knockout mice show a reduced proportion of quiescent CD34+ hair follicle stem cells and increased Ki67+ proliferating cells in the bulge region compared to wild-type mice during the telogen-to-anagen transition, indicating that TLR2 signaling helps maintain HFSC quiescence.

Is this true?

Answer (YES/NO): NO